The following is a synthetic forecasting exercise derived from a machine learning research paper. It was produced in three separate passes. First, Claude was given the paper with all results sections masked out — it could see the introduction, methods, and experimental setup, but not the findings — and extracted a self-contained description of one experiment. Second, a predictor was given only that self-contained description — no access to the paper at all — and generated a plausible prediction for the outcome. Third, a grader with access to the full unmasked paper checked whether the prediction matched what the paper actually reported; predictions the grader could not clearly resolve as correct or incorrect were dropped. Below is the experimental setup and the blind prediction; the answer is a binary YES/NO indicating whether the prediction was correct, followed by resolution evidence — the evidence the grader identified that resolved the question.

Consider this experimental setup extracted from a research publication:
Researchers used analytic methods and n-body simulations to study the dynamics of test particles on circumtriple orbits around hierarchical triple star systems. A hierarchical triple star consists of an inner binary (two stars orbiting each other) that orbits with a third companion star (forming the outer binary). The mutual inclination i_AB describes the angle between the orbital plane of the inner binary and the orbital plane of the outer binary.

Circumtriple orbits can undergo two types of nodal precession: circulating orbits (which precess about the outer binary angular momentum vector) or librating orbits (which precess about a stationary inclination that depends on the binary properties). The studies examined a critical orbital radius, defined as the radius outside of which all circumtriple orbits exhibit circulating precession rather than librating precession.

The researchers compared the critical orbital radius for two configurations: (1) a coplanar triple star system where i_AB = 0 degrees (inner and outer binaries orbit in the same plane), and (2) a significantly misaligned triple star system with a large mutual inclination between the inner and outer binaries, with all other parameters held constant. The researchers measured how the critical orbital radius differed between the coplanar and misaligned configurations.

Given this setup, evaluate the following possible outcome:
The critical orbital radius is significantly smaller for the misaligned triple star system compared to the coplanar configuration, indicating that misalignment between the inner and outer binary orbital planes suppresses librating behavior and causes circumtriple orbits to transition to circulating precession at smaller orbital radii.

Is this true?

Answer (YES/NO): NO